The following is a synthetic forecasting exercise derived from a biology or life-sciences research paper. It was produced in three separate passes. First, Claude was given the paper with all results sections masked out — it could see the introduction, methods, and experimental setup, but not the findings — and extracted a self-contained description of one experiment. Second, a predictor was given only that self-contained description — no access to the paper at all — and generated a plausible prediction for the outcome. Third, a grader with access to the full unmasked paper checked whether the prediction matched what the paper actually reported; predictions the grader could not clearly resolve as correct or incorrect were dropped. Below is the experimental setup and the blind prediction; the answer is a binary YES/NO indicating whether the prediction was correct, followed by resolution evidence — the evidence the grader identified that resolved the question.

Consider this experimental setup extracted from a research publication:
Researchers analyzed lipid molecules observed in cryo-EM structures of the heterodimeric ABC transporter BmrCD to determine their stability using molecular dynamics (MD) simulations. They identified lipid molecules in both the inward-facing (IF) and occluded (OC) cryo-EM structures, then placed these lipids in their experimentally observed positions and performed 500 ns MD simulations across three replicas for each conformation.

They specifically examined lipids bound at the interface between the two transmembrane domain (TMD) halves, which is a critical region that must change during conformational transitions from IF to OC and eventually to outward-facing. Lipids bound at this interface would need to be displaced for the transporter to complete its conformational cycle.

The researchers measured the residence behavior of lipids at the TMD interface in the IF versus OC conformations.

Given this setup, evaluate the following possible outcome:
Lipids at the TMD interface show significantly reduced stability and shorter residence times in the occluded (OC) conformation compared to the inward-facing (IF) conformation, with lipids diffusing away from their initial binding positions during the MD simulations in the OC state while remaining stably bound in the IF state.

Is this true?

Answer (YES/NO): YES